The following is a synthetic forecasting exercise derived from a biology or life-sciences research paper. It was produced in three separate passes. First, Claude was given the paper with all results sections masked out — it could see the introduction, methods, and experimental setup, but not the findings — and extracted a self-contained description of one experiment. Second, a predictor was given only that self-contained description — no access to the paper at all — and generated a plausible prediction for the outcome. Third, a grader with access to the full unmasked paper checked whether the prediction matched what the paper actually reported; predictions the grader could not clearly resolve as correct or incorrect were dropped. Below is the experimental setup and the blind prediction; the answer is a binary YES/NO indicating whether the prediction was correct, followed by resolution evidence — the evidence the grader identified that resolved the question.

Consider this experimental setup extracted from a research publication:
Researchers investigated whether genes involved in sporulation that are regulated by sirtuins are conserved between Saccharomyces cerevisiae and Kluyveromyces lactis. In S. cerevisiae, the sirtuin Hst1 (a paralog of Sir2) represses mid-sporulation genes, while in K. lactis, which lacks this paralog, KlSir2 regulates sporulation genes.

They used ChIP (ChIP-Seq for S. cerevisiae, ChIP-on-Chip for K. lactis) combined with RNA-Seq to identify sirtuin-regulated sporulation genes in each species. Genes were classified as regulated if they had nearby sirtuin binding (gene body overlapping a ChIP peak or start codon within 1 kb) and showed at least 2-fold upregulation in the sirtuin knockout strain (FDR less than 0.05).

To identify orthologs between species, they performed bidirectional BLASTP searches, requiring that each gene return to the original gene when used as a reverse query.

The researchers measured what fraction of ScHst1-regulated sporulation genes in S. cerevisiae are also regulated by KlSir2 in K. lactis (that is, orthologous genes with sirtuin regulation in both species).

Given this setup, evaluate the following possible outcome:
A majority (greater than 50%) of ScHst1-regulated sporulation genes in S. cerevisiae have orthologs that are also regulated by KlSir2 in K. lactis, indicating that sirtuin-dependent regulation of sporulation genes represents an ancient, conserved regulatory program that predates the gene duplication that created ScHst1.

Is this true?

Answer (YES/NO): NO